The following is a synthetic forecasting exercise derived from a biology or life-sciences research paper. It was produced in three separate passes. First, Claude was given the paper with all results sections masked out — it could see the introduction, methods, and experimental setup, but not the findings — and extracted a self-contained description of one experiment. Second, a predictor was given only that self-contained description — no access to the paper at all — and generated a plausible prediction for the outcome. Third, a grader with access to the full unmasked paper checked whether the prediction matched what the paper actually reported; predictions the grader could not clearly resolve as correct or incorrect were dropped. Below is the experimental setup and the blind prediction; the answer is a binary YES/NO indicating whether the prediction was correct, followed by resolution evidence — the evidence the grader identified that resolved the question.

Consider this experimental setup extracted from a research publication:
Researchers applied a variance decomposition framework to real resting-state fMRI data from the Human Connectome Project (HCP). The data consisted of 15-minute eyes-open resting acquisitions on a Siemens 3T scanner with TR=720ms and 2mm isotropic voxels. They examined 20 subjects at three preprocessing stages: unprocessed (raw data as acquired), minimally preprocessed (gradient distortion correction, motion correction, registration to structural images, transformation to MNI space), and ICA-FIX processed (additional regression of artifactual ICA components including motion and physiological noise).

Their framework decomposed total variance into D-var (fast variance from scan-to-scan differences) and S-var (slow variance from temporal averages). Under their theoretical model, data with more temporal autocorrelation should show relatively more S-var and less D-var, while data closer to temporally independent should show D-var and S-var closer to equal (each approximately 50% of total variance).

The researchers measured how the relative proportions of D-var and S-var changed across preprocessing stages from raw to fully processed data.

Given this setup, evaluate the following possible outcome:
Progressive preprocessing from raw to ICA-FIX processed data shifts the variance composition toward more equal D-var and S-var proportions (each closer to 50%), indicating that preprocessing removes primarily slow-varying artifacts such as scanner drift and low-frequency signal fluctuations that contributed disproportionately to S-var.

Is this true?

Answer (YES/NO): YES